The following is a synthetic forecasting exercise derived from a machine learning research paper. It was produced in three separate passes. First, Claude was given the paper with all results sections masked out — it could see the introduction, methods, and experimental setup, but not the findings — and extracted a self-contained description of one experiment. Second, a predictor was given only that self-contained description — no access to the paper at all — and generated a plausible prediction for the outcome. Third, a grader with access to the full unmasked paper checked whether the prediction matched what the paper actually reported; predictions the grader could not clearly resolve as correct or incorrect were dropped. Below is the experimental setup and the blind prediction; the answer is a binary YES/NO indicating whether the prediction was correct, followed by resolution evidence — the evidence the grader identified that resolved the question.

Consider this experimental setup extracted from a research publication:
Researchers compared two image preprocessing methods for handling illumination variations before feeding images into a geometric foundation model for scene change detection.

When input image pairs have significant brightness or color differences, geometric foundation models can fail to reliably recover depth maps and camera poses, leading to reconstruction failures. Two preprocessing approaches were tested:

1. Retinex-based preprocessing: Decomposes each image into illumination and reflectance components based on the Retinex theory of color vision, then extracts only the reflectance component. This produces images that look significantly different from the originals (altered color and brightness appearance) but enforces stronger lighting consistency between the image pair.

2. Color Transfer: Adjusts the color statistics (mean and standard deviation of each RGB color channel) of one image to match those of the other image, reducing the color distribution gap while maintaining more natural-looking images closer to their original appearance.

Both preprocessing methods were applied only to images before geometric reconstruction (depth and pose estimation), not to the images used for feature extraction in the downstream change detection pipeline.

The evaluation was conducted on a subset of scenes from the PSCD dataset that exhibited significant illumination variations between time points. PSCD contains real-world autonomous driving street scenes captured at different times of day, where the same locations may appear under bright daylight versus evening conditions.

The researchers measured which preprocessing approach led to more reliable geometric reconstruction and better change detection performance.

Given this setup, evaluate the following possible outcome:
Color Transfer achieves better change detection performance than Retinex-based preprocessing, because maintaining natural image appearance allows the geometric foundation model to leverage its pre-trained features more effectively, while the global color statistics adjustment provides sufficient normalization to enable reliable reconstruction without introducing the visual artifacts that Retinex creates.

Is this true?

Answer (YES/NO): NO